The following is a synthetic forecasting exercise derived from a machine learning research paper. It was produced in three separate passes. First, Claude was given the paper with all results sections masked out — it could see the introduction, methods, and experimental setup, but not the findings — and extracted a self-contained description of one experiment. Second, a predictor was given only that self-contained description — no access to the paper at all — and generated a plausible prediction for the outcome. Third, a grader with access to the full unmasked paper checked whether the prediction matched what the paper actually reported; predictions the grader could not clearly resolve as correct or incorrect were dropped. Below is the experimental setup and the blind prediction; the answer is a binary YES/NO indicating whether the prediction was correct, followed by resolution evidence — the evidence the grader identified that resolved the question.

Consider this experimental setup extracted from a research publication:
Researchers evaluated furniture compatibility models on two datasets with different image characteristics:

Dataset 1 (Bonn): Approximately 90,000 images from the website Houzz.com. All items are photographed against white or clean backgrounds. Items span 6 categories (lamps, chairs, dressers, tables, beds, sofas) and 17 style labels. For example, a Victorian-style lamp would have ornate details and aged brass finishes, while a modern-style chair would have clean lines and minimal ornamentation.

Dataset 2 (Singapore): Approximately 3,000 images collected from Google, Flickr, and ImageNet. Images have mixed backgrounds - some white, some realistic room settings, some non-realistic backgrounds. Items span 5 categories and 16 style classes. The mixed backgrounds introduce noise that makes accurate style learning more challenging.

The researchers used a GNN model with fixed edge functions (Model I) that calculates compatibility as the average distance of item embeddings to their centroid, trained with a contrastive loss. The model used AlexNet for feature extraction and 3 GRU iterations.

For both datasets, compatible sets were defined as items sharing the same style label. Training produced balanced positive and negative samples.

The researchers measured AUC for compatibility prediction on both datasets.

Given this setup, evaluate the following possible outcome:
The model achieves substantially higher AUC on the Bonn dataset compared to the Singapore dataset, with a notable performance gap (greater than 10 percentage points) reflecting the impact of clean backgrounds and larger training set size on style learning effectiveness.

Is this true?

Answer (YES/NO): NO